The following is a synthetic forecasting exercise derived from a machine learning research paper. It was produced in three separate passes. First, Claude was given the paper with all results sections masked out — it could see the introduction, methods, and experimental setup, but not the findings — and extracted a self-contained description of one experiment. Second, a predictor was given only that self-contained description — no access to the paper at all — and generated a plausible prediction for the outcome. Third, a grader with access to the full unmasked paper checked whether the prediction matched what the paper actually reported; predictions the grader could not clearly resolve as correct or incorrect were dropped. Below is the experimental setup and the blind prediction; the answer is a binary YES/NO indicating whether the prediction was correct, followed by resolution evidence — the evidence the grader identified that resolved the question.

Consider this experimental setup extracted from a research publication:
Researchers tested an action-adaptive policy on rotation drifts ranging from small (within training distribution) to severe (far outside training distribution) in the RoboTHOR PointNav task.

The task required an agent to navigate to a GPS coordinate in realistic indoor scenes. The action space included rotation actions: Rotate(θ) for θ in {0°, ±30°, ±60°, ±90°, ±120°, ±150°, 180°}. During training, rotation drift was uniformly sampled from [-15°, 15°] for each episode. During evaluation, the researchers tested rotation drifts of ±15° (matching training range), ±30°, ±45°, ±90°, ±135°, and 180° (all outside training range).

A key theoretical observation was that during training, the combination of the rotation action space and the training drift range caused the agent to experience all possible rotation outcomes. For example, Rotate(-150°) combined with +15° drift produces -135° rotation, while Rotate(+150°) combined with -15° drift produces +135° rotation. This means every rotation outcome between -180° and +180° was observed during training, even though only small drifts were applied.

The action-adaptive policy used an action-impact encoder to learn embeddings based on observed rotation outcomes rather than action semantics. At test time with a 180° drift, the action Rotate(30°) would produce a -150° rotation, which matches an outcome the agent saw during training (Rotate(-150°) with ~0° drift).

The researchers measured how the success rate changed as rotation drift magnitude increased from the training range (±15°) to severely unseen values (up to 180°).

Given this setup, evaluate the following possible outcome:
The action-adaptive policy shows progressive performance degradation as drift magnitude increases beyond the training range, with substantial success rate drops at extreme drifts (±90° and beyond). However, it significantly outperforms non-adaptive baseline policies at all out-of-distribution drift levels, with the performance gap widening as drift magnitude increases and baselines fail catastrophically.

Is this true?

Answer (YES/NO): NO